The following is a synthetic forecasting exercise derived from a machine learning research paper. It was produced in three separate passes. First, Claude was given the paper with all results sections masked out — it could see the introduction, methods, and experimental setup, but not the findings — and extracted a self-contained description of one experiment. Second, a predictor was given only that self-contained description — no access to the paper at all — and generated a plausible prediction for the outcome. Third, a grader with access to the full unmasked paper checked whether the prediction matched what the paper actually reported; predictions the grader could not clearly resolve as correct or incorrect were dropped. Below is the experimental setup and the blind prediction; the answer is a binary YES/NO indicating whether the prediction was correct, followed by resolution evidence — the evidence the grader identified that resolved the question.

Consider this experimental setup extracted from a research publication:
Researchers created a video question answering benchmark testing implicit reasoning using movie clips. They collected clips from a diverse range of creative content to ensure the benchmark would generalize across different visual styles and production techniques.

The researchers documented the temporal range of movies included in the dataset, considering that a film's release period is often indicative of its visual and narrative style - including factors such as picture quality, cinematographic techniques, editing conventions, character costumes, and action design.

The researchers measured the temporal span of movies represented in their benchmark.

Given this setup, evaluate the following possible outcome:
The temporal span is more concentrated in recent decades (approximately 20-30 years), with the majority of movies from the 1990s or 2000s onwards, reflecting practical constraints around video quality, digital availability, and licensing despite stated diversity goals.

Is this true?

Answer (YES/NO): NO